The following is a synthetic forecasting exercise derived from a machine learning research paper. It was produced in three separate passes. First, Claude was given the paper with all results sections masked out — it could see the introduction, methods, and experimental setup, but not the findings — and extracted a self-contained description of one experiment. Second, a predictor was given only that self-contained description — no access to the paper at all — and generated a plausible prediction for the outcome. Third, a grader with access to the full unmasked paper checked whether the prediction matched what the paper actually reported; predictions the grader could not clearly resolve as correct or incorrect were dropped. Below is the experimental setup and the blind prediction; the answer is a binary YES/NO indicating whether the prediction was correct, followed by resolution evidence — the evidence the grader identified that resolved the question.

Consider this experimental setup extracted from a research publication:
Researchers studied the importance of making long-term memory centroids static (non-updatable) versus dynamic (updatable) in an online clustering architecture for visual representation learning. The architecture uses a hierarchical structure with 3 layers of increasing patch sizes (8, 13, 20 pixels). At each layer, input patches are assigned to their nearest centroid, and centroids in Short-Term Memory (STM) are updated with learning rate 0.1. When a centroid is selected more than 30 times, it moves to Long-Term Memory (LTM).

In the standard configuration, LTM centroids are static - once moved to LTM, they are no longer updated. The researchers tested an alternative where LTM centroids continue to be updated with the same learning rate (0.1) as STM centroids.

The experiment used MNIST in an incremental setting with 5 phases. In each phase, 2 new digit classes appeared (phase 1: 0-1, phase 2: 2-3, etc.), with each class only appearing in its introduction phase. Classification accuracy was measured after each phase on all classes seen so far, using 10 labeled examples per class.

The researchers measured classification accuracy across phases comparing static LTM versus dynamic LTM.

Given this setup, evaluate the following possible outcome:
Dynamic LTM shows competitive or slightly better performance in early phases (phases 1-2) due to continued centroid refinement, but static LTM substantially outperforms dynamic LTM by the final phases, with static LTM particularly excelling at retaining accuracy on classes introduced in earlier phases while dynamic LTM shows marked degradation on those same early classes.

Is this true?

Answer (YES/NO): YES